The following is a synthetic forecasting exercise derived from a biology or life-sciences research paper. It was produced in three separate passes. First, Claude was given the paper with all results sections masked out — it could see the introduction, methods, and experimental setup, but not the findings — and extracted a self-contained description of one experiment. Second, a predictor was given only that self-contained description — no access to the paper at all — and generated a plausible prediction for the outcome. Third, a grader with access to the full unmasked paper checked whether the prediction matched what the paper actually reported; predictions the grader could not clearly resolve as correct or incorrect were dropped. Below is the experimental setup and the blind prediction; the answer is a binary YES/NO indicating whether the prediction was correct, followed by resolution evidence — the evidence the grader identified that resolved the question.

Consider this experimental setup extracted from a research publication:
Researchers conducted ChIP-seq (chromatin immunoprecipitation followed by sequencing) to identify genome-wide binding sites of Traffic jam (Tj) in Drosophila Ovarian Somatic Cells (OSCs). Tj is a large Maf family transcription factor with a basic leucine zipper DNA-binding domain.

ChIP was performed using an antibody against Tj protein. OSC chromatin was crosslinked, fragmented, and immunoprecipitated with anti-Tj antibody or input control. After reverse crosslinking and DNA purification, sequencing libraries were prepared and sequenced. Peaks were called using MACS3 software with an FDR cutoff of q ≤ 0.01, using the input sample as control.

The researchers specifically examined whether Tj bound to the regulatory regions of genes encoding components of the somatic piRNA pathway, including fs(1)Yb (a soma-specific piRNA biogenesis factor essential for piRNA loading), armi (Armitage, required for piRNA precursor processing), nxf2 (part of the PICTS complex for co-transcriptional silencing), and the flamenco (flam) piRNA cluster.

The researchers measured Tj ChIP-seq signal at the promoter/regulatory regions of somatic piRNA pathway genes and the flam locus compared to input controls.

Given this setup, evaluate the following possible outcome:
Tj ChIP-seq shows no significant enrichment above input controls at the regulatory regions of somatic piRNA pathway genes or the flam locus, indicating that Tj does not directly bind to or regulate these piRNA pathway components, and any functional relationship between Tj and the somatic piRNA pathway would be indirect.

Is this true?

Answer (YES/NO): NO